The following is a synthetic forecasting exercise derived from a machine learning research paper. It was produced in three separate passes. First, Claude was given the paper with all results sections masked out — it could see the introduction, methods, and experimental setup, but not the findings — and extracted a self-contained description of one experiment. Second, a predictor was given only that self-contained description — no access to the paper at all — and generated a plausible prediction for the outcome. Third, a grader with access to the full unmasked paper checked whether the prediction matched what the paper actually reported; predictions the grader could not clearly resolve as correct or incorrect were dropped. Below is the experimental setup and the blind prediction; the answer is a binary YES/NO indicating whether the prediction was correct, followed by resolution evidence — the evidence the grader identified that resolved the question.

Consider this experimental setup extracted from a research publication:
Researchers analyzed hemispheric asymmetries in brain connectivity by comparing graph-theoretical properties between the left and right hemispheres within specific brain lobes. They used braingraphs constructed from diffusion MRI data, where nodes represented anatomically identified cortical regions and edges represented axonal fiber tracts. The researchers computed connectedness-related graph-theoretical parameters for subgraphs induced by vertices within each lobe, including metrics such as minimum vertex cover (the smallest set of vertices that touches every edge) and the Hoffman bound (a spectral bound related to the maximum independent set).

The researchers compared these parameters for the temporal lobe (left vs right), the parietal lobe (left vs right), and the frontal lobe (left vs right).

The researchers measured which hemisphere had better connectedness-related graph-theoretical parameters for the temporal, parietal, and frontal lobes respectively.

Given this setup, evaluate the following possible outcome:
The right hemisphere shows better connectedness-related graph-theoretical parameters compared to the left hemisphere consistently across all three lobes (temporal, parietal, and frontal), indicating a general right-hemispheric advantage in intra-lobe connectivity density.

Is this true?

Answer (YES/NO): NO